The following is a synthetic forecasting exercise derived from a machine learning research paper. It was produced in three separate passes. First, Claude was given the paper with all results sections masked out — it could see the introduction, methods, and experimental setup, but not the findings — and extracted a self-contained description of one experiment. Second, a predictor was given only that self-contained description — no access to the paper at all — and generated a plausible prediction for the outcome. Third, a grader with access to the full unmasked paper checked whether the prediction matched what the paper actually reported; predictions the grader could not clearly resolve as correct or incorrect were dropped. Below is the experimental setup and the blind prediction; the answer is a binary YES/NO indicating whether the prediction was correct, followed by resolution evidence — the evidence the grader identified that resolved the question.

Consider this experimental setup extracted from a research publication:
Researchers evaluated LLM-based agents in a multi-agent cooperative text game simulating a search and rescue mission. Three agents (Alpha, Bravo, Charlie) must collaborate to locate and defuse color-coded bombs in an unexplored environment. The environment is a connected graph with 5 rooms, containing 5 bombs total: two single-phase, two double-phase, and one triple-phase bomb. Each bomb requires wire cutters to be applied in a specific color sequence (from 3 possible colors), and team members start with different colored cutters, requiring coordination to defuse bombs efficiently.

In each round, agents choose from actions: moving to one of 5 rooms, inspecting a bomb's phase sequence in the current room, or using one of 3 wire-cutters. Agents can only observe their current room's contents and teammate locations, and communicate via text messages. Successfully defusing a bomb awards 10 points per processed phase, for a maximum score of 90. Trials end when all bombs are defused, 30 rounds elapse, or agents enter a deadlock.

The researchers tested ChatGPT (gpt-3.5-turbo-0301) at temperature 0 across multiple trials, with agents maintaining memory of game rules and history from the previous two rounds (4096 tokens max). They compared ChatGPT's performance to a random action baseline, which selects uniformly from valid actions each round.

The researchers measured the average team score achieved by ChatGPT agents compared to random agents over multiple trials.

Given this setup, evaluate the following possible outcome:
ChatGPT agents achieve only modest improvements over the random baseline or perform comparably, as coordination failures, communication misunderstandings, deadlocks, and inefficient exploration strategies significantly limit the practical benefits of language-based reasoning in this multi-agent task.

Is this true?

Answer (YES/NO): YES